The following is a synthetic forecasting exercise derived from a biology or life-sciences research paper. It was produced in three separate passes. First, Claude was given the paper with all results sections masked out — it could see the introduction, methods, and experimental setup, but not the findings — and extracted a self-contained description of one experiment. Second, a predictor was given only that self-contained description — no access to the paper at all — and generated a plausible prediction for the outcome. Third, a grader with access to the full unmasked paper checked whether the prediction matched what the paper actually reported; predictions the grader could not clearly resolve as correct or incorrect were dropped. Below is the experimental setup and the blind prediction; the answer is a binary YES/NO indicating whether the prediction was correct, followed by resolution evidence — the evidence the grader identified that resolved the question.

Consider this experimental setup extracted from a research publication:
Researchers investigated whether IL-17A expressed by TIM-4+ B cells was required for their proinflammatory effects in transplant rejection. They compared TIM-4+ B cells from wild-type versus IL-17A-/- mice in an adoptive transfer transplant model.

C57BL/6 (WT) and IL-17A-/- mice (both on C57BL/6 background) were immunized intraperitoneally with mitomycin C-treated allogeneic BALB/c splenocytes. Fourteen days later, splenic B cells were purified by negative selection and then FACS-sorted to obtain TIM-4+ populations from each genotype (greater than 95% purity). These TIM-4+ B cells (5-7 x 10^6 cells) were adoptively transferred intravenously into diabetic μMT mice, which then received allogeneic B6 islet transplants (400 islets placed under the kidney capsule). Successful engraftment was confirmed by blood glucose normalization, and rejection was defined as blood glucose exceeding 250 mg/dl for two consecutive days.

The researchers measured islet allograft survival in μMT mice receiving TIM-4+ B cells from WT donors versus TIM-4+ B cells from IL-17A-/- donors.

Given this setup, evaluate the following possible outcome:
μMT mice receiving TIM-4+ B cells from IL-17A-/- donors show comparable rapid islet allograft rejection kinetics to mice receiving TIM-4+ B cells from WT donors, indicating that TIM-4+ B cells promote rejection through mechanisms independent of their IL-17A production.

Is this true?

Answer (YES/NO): NO